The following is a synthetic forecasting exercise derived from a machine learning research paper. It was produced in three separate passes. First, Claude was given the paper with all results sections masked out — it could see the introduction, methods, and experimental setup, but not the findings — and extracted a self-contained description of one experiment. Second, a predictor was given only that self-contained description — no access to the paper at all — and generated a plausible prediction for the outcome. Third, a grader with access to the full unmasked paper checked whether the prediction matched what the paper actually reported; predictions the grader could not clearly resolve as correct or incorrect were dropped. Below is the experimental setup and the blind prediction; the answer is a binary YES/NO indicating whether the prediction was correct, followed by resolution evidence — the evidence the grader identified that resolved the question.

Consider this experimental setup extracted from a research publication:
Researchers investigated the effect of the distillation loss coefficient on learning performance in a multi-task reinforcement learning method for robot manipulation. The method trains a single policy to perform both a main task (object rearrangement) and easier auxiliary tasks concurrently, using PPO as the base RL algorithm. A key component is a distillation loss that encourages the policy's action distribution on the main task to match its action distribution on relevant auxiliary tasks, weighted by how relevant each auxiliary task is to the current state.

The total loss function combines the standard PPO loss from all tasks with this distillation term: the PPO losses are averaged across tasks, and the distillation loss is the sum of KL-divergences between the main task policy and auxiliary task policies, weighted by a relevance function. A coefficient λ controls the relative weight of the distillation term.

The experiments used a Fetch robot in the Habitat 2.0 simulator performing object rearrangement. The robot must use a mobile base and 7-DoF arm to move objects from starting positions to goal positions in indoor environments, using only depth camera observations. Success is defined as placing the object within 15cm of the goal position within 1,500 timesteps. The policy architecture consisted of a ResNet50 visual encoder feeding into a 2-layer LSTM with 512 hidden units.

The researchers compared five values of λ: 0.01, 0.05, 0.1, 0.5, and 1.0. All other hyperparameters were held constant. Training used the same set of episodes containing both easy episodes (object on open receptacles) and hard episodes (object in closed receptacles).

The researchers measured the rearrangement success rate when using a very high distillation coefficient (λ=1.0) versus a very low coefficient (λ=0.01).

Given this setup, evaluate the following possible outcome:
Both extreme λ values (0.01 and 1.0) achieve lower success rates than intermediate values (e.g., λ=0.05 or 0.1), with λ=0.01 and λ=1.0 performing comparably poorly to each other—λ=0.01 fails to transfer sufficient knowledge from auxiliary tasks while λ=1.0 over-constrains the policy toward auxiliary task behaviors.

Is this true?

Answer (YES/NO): NO